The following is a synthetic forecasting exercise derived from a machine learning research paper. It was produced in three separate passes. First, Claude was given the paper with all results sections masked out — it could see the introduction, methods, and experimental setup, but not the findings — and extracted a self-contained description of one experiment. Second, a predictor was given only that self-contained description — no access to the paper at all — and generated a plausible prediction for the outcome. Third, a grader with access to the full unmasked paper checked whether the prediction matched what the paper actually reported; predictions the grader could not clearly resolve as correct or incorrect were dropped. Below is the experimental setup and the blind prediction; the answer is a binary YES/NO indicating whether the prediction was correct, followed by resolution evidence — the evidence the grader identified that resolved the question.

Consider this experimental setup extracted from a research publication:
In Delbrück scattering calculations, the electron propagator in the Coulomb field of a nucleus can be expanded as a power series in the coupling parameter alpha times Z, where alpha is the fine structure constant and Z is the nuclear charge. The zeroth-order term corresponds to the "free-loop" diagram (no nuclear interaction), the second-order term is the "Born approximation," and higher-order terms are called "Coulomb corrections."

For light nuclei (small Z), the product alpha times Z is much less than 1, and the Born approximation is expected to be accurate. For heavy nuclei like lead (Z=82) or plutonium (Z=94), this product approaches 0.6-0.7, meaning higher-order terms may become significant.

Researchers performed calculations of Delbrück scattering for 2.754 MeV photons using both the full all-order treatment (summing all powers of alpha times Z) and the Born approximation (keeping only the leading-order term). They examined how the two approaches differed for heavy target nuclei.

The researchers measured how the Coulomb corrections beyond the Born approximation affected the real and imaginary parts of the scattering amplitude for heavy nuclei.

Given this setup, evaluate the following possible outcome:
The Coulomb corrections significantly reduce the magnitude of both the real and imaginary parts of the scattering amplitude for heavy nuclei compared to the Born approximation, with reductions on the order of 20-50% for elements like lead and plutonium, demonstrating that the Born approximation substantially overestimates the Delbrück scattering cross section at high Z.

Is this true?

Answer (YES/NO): NO